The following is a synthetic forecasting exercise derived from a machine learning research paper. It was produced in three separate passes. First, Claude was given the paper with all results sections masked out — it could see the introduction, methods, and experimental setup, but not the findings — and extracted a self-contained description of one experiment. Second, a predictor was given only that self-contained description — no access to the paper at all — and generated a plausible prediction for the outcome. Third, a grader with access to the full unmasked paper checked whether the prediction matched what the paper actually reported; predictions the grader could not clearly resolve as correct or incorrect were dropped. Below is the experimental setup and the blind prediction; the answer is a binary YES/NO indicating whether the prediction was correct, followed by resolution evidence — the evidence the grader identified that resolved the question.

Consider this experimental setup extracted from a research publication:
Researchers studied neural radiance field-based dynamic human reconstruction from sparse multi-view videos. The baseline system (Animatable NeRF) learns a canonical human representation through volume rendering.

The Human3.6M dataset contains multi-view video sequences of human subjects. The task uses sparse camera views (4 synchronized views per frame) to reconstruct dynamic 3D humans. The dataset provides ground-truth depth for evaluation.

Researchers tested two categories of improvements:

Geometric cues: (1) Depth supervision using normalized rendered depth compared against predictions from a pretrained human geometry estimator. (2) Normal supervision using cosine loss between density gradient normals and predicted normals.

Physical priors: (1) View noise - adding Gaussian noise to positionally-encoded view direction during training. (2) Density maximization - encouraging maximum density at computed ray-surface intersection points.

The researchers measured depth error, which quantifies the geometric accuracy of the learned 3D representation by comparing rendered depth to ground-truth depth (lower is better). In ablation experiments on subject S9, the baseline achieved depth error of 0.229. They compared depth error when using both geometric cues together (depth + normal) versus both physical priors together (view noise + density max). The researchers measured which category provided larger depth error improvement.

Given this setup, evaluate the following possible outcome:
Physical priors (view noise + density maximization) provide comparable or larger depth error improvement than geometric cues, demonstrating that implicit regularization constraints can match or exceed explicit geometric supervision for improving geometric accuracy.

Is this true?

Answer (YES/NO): NO